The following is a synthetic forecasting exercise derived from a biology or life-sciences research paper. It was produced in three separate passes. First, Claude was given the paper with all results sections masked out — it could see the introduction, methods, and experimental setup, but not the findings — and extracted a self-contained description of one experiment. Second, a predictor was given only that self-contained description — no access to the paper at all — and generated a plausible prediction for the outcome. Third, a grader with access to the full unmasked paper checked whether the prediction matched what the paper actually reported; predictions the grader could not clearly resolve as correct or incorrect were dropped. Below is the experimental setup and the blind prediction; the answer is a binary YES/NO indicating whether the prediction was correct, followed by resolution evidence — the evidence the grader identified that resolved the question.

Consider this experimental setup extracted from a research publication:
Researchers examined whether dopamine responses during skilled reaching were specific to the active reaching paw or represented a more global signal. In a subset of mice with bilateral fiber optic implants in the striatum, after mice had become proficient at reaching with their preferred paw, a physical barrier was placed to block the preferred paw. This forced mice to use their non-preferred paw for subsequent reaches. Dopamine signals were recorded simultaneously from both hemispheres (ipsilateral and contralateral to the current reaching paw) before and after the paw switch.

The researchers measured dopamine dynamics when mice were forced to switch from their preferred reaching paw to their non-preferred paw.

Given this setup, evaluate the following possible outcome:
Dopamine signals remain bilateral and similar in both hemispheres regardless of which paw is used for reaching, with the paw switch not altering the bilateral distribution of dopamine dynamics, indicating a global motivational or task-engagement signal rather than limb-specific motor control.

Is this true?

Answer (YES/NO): YES